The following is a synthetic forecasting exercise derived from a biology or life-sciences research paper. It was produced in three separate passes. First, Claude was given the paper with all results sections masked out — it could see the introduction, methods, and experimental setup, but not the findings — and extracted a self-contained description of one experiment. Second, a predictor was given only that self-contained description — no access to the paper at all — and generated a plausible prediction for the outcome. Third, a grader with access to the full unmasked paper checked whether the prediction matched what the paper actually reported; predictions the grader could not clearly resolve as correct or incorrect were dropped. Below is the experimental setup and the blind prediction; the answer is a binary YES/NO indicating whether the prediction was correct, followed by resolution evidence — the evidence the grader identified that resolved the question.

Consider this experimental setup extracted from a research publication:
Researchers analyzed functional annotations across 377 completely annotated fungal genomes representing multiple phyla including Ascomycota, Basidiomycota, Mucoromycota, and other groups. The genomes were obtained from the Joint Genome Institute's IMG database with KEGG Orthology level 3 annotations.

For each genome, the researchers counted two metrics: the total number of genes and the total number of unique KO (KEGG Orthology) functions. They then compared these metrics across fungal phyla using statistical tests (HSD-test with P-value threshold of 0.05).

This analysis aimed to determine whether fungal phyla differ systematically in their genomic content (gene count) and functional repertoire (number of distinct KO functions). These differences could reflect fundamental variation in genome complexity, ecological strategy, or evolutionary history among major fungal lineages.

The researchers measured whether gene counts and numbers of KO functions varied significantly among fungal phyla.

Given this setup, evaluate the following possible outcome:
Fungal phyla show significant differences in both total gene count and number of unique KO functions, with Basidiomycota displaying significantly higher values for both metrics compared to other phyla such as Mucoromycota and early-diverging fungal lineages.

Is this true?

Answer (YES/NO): NO